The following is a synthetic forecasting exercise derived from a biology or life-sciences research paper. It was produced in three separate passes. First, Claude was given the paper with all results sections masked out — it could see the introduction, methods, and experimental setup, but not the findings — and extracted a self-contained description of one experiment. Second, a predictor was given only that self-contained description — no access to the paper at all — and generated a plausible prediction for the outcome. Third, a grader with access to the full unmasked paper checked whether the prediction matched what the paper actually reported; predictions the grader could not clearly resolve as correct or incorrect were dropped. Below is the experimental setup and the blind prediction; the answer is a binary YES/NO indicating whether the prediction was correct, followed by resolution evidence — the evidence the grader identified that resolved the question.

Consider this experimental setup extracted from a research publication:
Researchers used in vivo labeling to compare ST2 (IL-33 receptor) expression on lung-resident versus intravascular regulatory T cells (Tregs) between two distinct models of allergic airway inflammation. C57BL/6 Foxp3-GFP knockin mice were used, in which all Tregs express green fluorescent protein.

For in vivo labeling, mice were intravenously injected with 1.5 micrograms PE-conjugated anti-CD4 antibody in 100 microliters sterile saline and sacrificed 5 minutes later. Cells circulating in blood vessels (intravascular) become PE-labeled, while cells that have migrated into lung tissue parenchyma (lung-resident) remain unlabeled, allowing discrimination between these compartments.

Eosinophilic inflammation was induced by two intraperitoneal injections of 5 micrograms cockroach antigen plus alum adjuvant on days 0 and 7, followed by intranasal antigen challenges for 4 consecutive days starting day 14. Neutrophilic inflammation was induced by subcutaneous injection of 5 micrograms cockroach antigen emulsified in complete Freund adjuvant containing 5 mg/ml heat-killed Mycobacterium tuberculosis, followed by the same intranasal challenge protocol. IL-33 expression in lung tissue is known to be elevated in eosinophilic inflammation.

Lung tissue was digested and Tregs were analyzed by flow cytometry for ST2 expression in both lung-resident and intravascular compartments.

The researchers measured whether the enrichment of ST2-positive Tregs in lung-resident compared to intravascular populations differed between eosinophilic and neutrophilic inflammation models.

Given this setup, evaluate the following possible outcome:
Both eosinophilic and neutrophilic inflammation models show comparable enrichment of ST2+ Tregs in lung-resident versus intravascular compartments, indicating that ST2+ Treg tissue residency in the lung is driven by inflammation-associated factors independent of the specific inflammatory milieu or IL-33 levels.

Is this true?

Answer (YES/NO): NO